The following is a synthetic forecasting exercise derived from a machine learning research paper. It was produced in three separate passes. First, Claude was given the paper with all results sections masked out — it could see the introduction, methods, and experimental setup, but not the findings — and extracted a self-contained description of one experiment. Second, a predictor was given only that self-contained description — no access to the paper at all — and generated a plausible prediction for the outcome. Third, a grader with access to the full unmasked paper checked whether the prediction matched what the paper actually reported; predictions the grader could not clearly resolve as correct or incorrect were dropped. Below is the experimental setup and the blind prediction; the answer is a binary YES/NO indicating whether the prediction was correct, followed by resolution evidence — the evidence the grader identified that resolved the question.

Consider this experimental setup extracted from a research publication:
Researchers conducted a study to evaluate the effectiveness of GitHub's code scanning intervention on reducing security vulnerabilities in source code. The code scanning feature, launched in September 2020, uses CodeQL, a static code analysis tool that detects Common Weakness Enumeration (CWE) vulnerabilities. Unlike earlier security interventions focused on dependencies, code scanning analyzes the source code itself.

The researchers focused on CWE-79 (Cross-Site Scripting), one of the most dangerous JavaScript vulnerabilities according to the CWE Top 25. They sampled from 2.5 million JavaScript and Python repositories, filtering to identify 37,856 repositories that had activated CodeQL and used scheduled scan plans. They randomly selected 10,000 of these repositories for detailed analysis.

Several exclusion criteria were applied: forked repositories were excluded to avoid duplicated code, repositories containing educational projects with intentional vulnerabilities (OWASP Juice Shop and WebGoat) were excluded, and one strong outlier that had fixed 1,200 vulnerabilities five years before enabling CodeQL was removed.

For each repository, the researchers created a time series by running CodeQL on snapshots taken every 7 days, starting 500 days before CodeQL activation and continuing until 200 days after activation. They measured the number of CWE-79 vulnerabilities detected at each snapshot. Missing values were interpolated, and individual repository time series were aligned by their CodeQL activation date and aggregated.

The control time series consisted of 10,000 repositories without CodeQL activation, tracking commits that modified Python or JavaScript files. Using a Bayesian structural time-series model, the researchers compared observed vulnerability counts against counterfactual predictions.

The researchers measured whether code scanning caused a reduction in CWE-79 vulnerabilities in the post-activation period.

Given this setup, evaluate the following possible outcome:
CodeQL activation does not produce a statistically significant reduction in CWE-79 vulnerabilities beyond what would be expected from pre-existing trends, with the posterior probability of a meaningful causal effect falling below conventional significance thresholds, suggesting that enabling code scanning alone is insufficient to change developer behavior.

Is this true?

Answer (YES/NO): NO